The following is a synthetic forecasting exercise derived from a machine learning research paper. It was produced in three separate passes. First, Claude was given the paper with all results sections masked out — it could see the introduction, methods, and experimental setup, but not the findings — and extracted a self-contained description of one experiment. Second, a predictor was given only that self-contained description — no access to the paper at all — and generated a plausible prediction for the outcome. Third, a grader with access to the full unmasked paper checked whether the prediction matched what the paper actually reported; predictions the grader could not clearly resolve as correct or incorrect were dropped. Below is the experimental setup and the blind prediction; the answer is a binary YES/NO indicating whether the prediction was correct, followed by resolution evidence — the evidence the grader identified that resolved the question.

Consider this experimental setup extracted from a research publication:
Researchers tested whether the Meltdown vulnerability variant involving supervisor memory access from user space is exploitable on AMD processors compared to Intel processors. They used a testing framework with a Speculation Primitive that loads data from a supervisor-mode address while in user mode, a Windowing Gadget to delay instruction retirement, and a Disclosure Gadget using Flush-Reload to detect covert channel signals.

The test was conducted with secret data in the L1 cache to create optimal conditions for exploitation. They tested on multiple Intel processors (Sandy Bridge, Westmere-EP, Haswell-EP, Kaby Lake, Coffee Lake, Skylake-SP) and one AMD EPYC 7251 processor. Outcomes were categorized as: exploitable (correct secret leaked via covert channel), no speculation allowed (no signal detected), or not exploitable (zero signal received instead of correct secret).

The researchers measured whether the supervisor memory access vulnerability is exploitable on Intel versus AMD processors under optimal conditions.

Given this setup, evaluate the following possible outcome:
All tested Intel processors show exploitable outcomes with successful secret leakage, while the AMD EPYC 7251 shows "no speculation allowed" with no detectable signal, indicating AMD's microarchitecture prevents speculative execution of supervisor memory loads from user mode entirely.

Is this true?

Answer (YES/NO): YES